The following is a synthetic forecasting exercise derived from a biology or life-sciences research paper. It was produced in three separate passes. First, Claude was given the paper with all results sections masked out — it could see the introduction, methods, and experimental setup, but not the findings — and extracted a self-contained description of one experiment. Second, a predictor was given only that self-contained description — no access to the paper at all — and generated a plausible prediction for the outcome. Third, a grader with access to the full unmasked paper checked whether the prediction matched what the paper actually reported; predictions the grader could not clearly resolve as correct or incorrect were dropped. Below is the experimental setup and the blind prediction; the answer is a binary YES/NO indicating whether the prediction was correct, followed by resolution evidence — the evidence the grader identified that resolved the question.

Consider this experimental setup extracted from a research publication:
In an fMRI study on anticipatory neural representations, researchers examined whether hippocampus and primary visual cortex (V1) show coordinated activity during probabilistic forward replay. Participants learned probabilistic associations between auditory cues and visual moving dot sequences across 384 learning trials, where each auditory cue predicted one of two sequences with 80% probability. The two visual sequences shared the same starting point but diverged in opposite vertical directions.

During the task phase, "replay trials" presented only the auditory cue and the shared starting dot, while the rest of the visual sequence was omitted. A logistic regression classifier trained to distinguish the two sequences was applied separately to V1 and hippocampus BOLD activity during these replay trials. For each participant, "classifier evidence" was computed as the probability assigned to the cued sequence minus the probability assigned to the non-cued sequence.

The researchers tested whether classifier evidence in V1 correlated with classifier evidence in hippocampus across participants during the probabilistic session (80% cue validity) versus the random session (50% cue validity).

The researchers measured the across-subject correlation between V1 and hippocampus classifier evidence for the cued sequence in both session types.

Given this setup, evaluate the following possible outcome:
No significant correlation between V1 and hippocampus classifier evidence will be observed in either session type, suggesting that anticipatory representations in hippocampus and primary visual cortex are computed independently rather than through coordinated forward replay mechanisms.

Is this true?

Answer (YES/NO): NO